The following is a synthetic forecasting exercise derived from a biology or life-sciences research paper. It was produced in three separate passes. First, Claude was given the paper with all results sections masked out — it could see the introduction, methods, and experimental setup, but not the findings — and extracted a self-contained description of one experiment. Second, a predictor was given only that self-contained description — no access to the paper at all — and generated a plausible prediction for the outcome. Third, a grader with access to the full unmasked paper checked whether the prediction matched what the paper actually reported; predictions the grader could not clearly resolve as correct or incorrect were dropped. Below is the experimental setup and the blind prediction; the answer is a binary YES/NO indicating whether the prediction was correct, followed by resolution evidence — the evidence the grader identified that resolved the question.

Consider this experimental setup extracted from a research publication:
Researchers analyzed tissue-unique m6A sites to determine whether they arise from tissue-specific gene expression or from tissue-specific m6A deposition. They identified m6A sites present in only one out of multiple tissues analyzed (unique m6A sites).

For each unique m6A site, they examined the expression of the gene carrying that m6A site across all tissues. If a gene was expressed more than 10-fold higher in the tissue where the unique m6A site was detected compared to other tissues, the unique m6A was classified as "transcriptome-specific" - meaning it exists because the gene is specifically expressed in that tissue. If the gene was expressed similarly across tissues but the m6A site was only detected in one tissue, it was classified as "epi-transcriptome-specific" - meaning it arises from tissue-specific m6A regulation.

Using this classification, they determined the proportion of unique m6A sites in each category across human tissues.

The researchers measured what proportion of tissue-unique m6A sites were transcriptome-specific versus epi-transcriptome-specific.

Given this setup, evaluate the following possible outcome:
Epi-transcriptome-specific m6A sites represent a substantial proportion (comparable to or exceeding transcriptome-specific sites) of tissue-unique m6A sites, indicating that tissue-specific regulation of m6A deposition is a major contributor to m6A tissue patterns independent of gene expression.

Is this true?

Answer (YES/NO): YES